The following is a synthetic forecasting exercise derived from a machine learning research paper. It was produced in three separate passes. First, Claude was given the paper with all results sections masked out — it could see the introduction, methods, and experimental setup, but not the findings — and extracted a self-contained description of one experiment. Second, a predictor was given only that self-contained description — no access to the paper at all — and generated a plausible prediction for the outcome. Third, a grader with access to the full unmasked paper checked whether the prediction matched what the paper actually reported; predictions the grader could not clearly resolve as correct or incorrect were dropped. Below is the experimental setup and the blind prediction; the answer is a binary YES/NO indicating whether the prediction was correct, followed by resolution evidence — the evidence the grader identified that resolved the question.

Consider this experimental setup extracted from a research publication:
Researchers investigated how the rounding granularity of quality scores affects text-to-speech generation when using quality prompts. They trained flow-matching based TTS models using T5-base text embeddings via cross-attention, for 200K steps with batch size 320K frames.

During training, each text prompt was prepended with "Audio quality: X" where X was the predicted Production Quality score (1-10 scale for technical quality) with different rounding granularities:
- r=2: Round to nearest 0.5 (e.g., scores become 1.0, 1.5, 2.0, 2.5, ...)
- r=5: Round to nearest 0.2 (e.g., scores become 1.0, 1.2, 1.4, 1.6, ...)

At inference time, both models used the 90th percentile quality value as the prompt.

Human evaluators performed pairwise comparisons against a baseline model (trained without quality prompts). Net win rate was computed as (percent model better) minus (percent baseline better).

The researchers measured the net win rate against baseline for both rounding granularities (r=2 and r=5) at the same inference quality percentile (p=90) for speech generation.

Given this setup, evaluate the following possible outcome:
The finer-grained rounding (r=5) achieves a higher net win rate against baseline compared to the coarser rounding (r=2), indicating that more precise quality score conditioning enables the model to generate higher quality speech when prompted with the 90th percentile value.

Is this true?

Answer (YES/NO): YES